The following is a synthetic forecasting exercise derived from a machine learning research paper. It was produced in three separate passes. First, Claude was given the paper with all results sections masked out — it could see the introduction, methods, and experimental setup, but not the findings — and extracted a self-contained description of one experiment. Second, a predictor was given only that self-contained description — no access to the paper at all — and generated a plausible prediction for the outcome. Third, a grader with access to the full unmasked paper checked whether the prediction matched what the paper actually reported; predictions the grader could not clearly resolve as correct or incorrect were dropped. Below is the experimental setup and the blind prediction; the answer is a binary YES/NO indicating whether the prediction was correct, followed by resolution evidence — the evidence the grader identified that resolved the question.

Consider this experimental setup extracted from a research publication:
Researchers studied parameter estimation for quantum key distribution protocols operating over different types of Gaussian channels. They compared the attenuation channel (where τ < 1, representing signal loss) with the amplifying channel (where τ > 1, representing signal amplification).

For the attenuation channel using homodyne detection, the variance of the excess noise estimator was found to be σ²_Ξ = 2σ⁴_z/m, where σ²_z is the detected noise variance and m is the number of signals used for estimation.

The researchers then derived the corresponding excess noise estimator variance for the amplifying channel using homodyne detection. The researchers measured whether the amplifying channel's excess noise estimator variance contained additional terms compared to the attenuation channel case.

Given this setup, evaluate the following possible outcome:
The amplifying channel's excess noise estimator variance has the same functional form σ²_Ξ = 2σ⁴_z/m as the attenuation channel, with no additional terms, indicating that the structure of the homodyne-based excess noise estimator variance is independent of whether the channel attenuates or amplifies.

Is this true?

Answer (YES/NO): NO